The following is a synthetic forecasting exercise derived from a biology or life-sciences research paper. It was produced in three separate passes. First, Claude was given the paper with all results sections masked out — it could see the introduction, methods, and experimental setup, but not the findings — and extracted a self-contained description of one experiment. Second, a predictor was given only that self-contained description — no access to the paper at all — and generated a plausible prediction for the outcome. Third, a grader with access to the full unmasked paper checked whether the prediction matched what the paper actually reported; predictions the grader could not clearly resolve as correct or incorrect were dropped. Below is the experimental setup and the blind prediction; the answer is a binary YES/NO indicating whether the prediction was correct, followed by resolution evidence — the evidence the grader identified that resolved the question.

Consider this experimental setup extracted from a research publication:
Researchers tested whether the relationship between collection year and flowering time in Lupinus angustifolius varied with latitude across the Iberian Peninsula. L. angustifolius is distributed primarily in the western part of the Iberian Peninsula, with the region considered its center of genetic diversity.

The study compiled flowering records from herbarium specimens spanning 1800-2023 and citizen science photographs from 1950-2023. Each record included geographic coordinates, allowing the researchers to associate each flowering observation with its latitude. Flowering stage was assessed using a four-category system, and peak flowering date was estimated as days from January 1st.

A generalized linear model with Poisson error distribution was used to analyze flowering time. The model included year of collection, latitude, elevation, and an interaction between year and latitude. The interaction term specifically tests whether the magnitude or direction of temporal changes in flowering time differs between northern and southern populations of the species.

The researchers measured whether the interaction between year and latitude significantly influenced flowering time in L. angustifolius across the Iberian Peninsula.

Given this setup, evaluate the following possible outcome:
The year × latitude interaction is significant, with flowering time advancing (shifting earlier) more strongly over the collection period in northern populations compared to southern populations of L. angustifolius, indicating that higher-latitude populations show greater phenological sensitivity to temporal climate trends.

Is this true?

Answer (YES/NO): NO